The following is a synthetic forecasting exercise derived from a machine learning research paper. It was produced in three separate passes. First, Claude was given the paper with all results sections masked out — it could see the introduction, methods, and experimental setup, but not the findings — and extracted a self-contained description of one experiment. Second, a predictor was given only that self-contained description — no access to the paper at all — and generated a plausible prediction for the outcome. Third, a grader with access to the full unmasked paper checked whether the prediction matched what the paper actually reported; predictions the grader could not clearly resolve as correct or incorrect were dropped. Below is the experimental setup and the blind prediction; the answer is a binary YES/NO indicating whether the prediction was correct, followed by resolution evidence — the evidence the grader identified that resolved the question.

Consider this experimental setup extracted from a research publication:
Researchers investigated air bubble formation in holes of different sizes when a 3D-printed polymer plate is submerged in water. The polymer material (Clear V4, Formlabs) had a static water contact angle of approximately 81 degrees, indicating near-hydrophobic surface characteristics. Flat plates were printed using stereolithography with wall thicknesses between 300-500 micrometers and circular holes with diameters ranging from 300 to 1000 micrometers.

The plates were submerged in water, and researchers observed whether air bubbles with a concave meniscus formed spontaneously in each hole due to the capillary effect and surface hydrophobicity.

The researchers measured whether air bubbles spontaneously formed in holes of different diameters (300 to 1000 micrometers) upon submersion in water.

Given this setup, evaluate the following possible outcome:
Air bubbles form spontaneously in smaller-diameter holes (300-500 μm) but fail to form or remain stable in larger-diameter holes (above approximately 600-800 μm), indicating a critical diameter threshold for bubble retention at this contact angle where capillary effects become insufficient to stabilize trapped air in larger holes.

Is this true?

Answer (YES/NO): NO